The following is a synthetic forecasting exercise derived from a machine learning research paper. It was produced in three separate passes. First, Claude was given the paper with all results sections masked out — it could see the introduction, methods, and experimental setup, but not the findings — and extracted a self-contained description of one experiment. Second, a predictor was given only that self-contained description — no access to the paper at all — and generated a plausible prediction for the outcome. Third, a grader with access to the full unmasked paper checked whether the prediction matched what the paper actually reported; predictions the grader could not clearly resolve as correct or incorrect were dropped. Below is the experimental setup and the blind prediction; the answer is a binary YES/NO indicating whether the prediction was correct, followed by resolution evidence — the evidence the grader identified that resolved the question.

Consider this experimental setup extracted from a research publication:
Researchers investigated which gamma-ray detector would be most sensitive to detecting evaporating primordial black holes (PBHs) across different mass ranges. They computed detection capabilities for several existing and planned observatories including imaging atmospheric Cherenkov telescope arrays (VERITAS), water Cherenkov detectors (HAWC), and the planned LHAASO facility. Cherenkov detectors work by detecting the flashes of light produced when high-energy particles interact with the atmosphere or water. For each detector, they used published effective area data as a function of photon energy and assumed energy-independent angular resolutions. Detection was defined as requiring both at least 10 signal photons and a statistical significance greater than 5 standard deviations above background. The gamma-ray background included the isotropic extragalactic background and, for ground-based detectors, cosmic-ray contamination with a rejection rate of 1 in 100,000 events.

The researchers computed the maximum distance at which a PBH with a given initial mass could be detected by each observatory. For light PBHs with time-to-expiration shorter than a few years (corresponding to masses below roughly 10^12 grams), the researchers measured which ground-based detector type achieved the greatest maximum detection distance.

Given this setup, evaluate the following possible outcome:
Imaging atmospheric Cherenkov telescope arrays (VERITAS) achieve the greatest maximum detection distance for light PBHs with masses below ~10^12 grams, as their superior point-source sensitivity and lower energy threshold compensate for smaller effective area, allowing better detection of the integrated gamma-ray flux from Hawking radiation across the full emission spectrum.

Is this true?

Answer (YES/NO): YES